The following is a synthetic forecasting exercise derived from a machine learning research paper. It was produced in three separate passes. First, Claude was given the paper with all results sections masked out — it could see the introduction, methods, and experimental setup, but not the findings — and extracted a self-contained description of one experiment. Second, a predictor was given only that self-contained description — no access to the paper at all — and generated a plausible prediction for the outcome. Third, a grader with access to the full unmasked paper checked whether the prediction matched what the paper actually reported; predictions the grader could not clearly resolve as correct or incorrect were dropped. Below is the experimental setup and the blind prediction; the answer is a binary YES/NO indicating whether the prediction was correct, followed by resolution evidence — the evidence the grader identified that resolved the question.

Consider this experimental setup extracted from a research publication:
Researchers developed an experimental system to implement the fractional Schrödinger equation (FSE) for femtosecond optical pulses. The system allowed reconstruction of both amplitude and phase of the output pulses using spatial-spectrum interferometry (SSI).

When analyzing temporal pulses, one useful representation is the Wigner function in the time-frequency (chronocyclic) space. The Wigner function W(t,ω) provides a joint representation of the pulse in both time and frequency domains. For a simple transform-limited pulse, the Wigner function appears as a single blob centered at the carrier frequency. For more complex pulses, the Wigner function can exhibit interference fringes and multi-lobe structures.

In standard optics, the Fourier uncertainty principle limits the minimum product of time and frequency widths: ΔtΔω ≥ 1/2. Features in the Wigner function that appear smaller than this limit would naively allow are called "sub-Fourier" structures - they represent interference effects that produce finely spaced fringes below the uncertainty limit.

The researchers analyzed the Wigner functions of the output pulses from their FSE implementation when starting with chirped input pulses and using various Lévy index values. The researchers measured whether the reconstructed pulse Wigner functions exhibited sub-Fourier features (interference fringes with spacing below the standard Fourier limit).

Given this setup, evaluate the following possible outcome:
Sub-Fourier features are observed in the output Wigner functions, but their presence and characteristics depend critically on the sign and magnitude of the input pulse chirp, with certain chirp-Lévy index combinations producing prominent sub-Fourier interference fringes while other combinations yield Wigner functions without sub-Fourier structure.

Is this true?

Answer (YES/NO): NO